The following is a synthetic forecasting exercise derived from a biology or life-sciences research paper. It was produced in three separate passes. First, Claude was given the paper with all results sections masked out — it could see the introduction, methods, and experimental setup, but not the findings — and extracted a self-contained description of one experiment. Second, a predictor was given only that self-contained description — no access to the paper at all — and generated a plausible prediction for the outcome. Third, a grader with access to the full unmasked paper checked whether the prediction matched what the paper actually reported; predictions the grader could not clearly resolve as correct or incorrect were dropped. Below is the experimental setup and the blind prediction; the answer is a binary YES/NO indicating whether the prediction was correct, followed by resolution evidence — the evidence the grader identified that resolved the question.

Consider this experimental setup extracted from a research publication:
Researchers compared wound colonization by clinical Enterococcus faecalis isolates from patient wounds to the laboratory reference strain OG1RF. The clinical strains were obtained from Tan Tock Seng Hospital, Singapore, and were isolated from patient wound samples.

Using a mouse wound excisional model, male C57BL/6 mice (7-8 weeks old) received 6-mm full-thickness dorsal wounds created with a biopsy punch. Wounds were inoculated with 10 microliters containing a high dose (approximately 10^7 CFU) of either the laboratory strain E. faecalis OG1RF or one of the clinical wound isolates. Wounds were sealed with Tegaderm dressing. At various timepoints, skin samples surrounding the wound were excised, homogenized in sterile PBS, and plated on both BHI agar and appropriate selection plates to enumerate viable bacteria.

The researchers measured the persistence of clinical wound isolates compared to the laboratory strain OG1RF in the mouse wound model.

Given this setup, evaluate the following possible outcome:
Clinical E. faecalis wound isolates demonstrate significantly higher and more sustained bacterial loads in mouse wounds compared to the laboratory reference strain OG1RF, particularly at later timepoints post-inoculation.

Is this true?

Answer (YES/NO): NO